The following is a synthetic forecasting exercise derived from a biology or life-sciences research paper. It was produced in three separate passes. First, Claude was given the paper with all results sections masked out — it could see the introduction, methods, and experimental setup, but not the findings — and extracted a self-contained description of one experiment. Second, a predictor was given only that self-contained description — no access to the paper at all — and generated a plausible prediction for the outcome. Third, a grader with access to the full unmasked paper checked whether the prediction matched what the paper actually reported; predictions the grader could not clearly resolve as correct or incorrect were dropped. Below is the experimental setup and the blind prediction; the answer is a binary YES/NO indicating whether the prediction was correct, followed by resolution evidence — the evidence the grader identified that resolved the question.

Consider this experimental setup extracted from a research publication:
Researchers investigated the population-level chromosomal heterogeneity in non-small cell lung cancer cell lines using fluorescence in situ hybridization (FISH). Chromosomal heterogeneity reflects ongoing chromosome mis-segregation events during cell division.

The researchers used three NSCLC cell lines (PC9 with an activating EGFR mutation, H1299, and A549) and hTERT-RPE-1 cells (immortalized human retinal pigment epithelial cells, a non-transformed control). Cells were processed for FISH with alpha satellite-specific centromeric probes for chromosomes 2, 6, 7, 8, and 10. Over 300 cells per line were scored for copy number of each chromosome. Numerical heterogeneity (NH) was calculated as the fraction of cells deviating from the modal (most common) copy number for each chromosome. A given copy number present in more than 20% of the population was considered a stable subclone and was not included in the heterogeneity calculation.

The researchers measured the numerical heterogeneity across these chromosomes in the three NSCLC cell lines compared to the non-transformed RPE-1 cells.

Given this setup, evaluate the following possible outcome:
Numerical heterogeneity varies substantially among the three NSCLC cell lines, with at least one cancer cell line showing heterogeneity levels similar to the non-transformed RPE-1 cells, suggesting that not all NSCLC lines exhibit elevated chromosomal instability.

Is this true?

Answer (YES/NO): NO